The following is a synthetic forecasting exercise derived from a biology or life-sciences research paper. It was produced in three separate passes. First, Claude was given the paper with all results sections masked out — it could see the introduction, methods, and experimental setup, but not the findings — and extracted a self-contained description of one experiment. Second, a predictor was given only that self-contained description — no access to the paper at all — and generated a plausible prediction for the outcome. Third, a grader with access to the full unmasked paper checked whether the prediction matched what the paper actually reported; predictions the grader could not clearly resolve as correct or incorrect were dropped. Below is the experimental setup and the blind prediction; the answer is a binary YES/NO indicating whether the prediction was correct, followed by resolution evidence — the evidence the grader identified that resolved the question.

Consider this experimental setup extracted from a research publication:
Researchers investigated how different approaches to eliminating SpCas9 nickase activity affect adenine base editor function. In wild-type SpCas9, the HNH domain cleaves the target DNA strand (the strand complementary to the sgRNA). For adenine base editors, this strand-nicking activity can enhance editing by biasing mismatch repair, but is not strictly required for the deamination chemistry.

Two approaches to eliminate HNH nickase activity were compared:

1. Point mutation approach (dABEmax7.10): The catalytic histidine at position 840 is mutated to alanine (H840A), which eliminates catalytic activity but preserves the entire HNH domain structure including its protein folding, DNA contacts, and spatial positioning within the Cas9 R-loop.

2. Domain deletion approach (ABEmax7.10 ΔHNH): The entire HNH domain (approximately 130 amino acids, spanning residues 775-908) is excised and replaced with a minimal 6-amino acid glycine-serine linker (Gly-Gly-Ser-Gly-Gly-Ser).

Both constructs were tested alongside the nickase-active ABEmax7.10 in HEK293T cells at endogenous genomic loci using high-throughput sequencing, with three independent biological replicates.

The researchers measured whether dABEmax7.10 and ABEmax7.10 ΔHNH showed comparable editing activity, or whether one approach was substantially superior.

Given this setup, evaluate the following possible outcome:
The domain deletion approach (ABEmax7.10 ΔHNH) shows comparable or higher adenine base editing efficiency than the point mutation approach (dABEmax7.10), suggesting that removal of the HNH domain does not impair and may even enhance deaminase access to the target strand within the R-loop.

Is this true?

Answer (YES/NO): NO